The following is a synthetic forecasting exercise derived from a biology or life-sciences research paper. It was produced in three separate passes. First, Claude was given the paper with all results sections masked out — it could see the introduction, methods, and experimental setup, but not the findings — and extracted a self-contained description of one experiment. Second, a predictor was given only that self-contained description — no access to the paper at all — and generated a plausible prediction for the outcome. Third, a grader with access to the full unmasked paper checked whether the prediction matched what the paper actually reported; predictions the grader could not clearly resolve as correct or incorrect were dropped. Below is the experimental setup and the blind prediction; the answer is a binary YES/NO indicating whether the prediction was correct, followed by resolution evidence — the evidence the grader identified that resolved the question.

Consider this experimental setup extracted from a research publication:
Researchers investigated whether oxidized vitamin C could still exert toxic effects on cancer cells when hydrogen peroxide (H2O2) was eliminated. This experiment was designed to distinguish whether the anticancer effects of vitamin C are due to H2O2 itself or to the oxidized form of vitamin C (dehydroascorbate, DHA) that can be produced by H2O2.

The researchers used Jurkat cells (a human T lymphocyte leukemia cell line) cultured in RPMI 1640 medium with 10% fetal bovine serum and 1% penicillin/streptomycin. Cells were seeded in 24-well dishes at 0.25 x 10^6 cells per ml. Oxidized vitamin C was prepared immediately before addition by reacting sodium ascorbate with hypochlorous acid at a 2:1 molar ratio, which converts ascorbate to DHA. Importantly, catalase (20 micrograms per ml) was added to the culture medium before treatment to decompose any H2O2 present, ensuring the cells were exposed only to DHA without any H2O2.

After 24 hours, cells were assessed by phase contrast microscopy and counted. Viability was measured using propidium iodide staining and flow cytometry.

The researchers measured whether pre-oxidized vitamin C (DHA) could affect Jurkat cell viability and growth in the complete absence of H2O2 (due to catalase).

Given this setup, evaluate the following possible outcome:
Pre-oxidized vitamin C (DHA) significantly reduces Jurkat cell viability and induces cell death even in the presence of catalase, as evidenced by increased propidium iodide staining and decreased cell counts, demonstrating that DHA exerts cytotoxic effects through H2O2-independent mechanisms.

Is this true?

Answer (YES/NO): YES